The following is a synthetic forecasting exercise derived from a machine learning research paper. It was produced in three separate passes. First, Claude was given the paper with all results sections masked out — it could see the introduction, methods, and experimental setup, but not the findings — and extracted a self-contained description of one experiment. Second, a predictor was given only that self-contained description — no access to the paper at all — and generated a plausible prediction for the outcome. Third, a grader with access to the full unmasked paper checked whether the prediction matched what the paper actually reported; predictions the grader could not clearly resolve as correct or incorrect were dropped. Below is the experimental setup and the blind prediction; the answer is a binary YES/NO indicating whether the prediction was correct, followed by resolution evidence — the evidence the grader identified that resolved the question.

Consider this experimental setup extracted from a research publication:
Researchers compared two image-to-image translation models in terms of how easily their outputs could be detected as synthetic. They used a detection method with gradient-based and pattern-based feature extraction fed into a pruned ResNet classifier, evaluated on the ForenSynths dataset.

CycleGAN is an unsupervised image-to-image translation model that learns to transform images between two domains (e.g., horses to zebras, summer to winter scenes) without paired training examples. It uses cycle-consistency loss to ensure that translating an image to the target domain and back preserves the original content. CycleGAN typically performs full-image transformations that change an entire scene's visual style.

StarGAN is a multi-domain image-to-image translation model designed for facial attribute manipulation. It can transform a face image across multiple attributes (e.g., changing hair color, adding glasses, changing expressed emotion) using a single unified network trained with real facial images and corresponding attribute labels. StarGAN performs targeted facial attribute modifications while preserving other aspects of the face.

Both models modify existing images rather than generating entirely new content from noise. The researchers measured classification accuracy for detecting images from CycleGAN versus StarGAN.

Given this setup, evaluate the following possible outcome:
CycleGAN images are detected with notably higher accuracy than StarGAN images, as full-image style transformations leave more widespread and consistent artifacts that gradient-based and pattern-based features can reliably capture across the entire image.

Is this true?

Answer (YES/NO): NO